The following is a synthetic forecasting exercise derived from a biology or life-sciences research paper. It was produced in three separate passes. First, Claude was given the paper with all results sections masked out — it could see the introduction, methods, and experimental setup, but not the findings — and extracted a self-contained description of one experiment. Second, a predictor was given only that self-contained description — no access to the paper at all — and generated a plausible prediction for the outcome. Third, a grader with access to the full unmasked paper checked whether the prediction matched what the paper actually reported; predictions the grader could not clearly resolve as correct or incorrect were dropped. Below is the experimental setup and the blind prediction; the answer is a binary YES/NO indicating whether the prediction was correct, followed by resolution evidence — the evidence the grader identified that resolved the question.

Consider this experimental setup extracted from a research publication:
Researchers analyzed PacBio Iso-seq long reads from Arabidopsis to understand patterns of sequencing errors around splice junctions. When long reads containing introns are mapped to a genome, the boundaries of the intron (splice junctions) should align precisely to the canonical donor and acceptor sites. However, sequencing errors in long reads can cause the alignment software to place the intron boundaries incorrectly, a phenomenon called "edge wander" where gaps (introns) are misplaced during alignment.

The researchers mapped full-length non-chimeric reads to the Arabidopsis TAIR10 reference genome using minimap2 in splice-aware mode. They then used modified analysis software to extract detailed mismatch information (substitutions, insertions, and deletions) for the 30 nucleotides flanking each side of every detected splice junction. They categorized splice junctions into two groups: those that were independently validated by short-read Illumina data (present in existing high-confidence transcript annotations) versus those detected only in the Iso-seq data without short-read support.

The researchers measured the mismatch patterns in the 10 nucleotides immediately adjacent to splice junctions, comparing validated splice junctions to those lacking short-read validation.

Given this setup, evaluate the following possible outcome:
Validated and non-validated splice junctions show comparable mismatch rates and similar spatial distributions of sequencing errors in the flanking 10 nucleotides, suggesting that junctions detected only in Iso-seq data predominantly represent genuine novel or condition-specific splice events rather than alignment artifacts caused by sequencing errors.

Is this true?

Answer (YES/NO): NO